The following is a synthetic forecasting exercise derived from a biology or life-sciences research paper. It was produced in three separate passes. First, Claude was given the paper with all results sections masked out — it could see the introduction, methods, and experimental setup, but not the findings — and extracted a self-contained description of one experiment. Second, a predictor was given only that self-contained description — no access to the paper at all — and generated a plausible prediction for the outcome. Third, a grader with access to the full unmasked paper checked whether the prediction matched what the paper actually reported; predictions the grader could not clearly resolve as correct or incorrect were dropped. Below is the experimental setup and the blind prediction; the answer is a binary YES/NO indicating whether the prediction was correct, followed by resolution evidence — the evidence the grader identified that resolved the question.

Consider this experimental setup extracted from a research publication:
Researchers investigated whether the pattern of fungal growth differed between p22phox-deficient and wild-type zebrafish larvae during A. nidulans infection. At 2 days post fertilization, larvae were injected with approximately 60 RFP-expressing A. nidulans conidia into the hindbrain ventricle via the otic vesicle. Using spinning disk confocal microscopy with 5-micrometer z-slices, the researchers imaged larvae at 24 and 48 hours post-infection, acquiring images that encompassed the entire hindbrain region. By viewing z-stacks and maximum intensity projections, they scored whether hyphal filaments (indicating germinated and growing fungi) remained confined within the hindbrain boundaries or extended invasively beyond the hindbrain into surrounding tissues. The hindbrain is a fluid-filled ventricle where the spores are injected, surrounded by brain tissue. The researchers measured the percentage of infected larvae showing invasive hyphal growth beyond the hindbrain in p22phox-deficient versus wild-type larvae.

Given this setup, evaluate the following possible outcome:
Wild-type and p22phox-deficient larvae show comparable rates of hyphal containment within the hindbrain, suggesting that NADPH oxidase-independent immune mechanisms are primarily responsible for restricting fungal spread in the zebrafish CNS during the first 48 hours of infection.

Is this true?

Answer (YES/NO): NO